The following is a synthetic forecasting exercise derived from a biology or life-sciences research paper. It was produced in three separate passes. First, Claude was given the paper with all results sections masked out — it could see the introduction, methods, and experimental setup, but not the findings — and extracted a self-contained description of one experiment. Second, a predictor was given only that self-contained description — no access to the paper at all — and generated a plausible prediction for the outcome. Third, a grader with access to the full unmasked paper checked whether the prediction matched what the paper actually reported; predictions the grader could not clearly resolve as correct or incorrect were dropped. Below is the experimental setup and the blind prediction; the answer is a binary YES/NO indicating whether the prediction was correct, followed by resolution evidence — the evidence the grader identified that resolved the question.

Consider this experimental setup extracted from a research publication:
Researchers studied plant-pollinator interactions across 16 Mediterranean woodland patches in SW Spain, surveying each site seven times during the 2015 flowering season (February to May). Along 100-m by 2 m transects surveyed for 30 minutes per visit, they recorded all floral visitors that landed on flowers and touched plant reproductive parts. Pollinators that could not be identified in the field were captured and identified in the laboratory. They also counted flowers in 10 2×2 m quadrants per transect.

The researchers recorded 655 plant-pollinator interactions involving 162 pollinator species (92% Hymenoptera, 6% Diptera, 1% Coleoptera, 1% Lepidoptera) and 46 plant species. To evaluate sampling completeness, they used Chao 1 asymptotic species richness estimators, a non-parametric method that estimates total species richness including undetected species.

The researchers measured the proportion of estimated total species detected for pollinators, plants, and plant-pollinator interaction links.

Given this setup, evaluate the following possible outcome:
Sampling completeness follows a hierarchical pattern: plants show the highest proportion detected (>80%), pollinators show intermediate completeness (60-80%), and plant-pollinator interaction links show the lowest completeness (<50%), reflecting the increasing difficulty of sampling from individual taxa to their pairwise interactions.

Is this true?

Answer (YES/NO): NO